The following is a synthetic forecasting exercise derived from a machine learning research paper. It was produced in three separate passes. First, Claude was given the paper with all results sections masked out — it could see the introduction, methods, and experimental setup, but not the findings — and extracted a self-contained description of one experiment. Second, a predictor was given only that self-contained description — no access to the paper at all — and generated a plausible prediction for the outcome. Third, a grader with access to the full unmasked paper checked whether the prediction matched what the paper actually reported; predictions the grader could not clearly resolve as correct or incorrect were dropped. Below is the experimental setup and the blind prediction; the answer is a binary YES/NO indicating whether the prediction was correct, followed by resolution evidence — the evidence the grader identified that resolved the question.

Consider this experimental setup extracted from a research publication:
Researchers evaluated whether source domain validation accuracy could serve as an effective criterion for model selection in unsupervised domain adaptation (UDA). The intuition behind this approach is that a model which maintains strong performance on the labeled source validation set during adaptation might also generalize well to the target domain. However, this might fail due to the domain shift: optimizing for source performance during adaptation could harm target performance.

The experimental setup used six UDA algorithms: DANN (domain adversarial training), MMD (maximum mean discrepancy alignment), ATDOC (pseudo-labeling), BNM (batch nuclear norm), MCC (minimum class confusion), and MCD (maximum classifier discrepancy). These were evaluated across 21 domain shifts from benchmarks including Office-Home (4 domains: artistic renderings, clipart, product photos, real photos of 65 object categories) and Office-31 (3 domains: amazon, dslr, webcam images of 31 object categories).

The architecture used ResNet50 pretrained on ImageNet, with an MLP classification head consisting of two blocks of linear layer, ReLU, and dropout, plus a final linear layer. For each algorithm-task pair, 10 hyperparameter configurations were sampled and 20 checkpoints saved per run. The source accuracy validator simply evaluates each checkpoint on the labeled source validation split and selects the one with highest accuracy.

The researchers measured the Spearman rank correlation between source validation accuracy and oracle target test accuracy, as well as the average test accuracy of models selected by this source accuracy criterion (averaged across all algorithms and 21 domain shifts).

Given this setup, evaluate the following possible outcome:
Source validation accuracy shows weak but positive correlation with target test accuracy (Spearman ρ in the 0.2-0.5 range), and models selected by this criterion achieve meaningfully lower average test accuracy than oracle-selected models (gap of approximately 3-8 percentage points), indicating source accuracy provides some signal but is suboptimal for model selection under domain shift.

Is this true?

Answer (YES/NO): YES